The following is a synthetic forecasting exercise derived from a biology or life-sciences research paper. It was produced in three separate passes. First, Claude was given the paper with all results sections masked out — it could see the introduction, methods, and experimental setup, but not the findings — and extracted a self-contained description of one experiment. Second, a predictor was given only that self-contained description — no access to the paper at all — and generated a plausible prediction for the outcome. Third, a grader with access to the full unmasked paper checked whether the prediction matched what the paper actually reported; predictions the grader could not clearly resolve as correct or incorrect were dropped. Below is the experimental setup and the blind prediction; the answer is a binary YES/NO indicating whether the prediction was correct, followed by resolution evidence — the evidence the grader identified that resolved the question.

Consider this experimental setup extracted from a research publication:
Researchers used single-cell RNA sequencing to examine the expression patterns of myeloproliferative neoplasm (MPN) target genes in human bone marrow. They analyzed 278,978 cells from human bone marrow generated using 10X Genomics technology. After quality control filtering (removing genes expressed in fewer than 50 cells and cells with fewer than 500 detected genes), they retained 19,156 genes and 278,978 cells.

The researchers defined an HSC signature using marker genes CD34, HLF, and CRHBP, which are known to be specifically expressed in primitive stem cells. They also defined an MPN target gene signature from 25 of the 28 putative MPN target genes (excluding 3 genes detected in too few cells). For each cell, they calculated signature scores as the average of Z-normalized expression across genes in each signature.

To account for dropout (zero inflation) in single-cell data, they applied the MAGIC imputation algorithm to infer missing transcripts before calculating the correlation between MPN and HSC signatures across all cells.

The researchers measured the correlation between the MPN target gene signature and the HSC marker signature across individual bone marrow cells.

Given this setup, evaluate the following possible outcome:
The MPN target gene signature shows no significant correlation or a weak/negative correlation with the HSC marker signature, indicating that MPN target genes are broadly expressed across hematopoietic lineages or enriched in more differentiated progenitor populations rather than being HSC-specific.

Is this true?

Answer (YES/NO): NO